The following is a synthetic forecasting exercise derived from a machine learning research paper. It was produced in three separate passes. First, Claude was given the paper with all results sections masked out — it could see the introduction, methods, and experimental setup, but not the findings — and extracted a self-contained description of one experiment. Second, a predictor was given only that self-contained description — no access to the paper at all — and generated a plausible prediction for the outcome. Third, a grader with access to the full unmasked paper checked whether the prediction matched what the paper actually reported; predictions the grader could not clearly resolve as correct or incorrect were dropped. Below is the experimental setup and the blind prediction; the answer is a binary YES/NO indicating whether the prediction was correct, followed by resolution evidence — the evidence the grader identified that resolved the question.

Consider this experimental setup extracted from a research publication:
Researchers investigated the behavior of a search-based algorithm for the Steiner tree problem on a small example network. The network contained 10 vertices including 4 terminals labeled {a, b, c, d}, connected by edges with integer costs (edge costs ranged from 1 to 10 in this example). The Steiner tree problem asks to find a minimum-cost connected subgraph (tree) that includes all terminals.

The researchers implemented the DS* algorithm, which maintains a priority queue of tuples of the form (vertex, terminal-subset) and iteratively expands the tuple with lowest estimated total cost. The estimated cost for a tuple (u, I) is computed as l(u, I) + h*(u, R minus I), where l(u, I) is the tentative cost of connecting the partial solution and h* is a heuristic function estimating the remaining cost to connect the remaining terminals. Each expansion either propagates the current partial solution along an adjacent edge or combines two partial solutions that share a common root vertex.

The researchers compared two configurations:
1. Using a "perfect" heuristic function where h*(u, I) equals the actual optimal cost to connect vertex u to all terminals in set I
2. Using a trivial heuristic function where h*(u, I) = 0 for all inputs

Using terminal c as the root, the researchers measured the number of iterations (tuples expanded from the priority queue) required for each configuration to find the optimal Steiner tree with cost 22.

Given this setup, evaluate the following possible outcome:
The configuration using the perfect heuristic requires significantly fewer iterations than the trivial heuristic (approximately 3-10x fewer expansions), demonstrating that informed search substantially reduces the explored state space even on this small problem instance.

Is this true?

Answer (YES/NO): YES